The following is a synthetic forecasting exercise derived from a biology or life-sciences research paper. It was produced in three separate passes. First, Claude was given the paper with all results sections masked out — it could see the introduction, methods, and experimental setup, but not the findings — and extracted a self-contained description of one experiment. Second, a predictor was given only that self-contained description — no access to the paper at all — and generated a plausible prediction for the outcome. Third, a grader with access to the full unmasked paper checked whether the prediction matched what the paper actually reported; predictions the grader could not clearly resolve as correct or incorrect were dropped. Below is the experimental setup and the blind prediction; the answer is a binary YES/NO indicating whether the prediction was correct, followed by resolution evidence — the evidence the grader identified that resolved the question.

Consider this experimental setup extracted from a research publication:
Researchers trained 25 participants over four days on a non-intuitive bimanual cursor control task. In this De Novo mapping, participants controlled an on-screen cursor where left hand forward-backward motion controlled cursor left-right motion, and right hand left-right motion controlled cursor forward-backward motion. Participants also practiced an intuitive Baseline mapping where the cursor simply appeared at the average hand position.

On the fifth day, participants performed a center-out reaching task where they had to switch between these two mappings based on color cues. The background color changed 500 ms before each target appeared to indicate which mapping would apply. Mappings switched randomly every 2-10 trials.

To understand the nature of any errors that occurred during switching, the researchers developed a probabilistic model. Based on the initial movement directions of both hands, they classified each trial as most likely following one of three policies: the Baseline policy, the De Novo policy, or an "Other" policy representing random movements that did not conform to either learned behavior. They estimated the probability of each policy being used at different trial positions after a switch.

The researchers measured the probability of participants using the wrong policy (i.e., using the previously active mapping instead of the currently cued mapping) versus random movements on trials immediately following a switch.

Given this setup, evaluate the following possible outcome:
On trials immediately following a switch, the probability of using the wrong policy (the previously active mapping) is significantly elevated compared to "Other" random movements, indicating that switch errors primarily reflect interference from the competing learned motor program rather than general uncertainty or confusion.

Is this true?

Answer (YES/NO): YES